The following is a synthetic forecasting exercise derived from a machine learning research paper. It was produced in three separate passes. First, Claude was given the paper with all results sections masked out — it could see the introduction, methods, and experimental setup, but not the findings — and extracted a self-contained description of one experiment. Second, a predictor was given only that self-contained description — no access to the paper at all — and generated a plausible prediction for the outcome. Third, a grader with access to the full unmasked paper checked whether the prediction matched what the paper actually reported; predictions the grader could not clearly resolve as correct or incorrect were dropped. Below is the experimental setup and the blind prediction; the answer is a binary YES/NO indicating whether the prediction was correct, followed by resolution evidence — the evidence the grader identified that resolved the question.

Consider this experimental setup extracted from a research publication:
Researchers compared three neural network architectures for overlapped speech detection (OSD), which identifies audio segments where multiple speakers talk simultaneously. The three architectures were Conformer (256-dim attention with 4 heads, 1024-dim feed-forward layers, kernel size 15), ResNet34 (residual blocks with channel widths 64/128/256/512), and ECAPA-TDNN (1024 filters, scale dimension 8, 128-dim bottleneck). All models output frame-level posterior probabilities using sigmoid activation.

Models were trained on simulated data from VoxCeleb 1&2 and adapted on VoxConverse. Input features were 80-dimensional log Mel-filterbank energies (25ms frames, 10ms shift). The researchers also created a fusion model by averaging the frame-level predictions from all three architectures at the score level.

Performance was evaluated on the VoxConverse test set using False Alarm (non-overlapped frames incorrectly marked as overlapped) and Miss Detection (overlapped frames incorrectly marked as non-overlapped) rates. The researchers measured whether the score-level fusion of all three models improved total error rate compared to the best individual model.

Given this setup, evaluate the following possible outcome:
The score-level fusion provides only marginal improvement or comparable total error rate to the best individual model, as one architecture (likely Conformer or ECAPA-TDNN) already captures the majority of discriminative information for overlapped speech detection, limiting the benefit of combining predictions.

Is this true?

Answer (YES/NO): YES